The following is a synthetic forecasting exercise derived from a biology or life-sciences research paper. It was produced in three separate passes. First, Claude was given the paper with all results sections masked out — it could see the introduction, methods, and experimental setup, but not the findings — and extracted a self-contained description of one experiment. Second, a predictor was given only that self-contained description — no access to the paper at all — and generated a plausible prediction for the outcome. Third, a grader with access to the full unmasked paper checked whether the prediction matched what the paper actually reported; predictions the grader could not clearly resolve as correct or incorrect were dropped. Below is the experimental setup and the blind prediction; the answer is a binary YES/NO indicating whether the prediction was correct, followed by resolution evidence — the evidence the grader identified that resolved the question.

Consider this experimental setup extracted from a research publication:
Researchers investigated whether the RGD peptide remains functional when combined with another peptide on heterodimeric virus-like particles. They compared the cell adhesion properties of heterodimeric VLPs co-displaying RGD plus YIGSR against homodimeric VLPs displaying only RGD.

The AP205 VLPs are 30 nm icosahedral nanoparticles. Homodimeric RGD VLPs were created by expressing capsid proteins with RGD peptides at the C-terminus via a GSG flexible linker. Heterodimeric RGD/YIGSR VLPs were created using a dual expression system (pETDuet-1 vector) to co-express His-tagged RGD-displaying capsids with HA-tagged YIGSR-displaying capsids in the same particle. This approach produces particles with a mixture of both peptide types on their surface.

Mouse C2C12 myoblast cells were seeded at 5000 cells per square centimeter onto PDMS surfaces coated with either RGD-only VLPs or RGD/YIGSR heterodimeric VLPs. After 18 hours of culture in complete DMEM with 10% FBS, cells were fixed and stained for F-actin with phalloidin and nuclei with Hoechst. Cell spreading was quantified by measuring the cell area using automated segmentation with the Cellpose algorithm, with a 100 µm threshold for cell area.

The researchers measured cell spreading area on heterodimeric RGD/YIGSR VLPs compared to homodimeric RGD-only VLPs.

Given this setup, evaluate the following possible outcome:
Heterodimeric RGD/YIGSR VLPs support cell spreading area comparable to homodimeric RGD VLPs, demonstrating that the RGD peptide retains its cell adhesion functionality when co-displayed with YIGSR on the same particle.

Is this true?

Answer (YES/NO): YES